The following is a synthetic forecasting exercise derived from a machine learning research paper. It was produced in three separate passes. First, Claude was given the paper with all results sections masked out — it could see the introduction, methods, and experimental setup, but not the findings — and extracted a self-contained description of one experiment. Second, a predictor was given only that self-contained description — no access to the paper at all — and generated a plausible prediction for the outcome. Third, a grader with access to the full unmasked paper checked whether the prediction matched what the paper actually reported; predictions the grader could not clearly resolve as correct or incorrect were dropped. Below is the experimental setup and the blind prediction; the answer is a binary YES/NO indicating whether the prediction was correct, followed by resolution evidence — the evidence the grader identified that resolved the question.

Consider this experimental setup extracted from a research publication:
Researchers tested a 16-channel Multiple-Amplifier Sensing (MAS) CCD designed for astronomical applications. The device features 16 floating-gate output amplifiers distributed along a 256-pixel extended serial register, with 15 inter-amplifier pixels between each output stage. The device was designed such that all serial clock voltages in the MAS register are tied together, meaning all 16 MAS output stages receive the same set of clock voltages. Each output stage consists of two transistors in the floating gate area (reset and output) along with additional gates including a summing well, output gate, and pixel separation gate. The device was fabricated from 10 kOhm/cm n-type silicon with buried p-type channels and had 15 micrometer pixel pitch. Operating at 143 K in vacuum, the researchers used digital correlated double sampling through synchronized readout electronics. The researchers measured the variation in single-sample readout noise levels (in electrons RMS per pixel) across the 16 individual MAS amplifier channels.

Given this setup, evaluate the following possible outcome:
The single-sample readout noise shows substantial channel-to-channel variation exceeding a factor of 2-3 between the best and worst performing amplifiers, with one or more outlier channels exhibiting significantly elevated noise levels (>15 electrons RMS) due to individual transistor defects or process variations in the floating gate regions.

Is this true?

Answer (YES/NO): NO